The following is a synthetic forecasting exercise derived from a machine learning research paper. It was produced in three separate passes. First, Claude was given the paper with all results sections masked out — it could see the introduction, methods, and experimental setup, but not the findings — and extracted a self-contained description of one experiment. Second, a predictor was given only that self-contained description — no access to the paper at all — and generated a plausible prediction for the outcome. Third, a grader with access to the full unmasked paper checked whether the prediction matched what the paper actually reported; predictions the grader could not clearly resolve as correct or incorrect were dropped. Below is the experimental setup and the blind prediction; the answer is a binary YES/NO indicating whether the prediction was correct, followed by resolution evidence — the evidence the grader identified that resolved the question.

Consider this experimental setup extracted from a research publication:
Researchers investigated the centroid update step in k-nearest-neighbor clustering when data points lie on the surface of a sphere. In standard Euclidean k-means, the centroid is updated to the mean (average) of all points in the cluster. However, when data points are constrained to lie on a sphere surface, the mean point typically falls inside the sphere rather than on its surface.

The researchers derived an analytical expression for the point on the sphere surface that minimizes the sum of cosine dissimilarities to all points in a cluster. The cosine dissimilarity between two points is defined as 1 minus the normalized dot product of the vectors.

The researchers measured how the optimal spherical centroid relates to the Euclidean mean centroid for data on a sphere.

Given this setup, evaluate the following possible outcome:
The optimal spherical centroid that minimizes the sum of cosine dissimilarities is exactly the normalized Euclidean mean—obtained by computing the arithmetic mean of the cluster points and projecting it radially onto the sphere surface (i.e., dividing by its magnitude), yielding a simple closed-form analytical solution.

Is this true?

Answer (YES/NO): YES